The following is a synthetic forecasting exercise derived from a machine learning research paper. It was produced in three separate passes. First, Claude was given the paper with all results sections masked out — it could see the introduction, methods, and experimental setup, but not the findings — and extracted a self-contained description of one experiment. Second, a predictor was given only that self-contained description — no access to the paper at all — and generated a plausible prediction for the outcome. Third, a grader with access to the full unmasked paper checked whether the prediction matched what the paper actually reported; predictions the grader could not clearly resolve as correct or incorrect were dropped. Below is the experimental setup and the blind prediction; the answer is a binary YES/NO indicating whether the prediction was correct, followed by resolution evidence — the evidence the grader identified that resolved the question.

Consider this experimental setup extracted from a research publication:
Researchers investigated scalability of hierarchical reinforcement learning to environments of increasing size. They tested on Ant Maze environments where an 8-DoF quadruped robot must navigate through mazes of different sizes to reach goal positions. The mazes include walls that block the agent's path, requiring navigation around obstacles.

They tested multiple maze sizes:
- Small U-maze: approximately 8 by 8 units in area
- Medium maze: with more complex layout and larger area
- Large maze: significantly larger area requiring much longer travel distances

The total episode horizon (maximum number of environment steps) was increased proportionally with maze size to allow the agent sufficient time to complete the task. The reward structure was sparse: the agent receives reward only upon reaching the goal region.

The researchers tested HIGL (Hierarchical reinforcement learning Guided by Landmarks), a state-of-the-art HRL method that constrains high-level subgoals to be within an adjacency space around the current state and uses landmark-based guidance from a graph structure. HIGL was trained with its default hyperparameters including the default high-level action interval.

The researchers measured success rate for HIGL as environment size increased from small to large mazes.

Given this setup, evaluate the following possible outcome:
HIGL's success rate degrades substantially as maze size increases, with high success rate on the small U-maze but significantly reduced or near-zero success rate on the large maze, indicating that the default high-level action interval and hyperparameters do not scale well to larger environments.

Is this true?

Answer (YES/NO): YES